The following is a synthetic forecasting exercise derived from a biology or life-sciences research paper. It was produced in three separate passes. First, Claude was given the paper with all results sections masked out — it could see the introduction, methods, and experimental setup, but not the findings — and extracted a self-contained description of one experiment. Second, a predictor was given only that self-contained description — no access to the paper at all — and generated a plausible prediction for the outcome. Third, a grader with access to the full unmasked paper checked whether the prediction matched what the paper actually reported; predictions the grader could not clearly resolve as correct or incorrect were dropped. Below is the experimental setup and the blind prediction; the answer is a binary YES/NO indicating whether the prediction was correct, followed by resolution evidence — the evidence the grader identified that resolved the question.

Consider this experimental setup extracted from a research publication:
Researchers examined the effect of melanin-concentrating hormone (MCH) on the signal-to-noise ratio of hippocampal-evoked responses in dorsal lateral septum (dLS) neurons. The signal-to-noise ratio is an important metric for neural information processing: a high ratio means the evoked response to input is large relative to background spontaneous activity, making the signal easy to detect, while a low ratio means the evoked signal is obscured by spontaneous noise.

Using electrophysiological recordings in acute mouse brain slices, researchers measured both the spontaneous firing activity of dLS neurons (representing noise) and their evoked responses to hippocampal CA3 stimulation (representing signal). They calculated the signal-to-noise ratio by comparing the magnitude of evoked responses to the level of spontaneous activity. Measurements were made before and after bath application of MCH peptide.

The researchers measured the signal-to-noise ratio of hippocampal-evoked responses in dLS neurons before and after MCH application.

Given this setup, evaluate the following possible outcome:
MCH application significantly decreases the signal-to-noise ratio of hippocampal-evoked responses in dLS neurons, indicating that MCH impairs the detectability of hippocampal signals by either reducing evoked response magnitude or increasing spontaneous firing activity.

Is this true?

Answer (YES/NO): NO